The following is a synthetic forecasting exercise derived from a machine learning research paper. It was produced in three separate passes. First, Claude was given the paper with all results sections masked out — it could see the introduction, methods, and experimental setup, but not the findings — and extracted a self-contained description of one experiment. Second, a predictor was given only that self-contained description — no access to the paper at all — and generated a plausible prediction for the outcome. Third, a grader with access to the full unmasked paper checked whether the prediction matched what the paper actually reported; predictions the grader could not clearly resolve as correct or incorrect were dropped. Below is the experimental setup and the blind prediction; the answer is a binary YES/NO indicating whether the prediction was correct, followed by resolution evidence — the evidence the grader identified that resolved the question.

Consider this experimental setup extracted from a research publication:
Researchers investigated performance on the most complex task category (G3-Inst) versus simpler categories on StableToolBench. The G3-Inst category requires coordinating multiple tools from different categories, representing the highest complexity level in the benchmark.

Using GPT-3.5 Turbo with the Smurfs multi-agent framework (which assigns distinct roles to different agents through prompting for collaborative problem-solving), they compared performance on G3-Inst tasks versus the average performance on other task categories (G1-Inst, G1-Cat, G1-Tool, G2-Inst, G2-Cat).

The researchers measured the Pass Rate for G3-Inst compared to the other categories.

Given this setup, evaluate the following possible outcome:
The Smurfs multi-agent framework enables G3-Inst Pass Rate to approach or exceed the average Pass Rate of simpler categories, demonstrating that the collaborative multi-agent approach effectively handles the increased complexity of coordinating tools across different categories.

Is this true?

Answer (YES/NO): NO